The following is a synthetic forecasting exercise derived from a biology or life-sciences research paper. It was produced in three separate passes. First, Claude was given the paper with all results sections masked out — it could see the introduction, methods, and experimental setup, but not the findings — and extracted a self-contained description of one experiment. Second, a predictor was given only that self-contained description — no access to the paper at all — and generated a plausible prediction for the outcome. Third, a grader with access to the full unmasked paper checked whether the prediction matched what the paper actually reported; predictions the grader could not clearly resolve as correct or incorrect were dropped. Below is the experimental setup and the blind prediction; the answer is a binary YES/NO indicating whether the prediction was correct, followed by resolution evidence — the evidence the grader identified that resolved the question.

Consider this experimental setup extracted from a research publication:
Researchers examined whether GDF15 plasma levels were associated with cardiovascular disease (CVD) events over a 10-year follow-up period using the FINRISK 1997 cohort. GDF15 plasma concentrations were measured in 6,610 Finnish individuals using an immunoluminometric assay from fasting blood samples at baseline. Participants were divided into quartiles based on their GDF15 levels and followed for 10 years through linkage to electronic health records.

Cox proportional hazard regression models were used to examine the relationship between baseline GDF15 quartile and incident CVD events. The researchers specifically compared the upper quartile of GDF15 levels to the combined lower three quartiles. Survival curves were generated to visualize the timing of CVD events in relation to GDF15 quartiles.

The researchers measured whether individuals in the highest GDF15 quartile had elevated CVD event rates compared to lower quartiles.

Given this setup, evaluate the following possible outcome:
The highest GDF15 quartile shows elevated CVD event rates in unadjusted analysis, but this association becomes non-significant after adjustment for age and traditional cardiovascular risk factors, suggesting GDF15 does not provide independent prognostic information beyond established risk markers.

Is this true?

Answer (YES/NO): NO